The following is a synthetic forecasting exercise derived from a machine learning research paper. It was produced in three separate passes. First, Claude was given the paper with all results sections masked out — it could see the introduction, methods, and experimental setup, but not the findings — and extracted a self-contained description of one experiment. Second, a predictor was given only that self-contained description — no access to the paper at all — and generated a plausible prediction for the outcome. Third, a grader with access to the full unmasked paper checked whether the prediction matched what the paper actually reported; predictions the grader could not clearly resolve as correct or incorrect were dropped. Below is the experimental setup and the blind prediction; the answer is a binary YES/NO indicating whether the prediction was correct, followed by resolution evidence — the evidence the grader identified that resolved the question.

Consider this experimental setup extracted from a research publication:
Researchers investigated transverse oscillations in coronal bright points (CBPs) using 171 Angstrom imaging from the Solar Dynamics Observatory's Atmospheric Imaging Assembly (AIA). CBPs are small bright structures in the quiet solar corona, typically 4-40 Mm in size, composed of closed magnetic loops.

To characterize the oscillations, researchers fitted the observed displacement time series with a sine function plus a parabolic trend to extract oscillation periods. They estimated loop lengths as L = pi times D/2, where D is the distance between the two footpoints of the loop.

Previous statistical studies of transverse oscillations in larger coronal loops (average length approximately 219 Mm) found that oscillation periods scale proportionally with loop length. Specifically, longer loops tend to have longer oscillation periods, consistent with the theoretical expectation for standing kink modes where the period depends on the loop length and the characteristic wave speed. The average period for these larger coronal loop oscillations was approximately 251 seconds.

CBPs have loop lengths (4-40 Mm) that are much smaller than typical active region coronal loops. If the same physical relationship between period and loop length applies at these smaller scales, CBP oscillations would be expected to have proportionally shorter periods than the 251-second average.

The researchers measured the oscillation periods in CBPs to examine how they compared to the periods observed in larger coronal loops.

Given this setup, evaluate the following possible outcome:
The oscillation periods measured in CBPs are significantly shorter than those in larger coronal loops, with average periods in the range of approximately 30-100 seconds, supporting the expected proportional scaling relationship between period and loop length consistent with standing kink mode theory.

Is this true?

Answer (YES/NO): NO